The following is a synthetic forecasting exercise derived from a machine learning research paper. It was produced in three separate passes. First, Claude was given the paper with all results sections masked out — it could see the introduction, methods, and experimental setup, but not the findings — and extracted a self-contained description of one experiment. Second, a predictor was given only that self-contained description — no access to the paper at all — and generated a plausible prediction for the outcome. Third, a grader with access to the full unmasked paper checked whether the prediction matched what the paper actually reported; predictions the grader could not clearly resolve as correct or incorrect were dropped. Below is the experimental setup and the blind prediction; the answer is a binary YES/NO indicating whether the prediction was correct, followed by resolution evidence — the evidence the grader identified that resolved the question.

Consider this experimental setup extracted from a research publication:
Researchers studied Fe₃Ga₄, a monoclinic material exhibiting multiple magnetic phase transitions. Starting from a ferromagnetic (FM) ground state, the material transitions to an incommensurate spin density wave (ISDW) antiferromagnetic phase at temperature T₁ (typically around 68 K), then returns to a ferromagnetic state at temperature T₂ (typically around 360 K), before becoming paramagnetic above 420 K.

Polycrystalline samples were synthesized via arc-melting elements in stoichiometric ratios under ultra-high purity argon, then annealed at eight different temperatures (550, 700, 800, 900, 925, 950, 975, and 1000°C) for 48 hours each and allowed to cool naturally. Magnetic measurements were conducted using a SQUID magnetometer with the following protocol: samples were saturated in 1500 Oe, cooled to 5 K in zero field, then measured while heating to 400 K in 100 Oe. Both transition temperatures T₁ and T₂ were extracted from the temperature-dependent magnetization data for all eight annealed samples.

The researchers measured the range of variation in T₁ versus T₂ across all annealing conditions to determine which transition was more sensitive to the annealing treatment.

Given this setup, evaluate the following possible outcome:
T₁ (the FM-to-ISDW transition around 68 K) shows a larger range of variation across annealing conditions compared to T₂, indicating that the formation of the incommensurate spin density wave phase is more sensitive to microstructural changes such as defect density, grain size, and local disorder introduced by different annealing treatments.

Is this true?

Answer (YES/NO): NO